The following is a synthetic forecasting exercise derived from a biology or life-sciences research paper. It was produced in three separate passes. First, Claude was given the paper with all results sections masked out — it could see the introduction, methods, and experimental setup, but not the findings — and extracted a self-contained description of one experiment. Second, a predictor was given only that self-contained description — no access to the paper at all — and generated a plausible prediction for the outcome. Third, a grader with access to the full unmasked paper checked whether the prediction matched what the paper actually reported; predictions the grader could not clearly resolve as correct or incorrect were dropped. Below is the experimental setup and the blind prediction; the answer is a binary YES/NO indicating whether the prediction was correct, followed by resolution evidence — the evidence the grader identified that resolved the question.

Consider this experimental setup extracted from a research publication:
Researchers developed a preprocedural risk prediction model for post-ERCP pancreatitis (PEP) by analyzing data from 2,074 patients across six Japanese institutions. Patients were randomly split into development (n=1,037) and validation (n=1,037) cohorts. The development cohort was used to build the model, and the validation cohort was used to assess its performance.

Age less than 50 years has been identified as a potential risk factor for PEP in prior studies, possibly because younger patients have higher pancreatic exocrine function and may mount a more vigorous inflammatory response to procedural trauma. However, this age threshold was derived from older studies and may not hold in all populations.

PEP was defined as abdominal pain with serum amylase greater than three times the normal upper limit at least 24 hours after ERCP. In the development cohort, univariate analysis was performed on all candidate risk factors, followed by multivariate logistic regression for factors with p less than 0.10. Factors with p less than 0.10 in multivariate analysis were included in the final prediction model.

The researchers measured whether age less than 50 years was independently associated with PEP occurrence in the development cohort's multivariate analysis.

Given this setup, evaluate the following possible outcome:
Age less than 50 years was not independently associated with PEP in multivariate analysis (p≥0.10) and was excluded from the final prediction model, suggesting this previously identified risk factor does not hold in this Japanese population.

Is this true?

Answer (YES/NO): YES